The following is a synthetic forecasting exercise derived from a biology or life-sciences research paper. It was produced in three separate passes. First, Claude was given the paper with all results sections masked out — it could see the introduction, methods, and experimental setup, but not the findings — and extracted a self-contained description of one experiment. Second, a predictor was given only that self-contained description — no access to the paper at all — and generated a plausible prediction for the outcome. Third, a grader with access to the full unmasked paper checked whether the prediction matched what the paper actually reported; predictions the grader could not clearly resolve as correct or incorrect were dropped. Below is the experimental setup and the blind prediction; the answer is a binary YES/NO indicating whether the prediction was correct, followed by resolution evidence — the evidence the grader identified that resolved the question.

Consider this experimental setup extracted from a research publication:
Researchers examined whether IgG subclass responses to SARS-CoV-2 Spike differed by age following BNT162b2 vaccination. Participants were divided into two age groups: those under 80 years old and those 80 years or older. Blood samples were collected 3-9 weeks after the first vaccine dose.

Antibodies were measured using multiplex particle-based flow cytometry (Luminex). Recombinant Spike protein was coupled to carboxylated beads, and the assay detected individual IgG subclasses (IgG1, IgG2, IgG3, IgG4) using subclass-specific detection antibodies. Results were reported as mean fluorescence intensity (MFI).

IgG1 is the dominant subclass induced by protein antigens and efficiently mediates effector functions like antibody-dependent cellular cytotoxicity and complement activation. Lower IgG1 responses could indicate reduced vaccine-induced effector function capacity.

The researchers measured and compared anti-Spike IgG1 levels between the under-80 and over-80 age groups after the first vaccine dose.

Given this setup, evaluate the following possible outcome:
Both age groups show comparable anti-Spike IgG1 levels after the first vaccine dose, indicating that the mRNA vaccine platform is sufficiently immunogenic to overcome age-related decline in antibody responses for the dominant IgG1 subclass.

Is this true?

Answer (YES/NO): NO